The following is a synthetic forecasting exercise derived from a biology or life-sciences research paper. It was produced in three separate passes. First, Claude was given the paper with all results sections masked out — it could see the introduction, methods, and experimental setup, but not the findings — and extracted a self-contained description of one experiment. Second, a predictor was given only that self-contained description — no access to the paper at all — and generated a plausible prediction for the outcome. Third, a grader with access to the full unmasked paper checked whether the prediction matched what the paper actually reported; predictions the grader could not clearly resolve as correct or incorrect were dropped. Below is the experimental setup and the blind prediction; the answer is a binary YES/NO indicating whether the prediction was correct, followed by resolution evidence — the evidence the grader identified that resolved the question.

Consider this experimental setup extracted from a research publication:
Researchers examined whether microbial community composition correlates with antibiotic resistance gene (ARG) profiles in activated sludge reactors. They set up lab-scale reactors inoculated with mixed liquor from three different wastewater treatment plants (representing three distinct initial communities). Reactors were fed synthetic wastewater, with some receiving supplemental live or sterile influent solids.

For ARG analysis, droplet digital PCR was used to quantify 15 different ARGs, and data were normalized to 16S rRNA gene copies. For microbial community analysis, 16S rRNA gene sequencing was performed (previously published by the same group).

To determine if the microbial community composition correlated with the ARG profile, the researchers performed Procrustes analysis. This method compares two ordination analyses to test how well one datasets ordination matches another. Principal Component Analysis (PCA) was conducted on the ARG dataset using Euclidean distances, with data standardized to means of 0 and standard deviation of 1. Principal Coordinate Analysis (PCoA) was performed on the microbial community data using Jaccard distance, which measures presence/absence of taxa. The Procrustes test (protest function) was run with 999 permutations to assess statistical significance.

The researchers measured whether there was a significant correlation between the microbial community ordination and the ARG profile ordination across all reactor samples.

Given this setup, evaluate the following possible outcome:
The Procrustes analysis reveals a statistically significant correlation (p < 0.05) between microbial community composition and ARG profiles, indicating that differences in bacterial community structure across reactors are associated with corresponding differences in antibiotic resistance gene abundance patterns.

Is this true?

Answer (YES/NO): YES